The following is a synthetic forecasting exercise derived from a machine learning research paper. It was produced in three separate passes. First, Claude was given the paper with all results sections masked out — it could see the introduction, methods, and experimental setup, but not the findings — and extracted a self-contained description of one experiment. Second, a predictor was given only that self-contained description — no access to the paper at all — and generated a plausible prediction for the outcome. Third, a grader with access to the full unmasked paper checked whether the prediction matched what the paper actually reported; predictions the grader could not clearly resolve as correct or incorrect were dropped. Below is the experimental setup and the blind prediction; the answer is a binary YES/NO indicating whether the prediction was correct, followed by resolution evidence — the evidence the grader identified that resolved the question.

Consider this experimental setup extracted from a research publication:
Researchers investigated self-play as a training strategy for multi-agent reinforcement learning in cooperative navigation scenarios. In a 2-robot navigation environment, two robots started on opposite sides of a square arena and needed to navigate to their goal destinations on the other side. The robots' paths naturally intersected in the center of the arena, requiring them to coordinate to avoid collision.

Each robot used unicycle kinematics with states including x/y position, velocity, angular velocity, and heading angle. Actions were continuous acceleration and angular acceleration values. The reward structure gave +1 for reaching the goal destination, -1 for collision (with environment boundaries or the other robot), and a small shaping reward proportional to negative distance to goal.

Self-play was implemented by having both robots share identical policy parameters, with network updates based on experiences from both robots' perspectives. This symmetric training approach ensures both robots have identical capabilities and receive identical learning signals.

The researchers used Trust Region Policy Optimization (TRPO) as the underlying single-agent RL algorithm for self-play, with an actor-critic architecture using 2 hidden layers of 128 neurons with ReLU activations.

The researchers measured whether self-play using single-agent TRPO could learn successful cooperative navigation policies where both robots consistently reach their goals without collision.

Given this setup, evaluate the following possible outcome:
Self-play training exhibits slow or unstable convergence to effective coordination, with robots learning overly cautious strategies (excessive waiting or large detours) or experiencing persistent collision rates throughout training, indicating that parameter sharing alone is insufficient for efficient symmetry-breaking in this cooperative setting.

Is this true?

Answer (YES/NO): NO